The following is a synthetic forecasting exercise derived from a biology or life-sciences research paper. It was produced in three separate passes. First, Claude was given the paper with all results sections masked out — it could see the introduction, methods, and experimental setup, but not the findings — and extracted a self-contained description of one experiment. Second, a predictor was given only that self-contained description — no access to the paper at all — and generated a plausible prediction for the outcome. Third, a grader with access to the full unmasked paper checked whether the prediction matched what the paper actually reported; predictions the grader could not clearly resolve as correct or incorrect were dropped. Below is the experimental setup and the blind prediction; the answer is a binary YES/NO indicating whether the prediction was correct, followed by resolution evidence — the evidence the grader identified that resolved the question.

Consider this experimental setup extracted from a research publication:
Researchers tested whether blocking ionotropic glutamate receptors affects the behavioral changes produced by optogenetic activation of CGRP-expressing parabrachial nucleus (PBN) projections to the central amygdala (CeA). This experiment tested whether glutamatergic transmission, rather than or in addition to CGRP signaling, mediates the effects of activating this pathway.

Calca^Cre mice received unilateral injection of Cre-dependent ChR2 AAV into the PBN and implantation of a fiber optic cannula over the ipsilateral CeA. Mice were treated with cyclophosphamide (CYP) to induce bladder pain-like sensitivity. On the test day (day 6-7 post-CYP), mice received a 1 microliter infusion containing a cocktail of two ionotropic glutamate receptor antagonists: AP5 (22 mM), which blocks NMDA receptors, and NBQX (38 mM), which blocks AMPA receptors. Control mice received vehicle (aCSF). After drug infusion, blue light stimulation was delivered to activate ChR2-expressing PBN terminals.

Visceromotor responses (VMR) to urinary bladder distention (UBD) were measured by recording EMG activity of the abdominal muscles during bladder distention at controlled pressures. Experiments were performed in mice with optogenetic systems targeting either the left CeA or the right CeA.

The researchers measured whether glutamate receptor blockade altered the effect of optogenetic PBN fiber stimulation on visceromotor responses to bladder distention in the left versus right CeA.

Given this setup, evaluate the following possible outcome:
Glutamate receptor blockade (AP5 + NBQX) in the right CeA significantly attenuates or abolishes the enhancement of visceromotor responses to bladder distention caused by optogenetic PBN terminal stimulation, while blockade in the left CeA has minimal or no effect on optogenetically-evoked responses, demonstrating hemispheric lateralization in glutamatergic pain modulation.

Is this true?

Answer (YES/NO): NO